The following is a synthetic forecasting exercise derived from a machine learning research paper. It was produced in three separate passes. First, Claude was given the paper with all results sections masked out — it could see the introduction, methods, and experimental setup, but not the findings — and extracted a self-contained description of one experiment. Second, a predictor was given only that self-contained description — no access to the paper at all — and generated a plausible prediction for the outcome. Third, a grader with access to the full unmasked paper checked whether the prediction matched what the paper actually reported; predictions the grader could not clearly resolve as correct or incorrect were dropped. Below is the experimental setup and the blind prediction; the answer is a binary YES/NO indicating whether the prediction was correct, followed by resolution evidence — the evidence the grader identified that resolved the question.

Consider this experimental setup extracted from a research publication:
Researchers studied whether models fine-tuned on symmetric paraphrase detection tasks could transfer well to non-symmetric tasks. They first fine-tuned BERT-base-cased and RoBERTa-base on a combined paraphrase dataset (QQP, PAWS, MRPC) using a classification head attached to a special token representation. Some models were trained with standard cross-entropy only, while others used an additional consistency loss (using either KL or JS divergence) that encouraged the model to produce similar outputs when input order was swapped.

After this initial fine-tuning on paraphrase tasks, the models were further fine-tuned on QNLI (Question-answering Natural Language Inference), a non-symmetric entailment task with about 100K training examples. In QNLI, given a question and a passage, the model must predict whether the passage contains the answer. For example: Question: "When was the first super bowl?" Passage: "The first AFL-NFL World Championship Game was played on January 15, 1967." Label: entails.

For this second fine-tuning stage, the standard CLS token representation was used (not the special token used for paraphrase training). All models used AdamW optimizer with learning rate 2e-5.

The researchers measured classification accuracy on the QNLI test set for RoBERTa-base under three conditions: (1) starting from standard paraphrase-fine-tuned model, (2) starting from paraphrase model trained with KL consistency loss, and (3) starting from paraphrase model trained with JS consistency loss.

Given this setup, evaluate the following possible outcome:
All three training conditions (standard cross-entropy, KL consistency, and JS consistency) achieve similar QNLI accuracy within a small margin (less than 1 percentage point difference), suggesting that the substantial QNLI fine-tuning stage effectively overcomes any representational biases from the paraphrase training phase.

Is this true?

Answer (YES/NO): NO